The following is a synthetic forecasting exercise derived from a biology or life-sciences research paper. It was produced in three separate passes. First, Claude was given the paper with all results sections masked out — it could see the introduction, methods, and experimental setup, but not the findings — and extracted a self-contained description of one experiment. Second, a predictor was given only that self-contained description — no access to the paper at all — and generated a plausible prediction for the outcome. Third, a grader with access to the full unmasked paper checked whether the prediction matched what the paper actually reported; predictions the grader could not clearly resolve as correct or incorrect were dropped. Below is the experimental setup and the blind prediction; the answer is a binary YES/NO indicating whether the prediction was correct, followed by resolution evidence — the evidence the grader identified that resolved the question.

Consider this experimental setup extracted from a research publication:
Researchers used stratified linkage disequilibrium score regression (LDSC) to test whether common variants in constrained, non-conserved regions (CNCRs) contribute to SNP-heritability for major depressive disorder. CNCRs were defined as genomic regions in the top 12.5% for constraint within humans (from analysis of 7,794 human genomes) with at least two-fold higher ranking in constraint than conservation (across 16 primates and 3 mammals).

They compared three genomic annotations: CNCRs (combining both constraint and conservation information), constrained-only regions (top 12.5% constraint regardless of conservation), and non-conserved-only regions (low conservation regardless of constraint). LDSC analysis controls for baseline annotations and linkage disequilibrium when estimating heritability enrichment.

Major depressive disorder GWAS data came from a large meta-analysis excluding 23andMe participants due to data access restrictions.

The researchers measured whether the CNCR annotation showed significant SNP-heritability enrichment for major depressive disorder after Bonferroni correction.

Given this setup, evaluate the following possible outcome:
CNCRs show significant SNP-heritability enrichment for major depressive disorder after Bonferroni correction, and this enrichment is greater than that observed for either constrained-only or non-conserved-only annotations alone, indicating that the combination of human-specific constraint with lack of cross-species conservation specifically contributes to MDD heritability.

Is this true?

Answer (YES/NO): YES